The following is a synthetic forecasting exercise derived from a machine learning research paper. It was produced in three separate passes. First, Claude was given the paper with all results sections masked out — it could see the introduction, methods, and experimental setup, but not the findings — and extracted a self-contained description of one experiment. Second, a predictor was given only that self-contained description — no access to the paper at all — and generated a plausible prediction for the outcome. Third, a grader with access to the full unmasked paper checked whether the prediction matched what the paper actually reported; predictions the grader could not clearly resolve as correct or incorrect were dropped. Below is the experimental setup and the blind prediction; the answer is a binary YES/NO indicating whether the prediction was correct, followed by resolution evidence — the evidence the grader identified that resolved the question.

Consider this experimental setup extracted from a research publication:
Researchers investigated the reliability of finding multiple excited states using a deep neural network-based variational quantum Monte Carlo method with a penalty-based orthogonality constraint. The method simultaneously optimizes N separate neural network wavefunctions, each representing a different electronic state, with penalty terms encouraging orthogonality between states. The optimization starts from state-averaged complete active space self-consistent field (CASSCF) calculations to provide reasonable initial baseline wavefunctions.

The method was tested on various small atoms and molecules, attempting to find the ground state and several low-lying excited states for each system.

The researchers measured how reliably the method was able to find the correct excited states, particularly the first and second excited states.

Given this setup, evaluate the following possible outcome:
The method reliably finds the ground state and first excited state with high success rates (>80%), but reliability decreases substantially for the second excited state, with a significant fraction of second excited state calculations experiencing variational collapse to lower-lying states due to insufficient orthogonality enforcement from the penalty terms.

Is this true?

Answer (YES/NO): NO